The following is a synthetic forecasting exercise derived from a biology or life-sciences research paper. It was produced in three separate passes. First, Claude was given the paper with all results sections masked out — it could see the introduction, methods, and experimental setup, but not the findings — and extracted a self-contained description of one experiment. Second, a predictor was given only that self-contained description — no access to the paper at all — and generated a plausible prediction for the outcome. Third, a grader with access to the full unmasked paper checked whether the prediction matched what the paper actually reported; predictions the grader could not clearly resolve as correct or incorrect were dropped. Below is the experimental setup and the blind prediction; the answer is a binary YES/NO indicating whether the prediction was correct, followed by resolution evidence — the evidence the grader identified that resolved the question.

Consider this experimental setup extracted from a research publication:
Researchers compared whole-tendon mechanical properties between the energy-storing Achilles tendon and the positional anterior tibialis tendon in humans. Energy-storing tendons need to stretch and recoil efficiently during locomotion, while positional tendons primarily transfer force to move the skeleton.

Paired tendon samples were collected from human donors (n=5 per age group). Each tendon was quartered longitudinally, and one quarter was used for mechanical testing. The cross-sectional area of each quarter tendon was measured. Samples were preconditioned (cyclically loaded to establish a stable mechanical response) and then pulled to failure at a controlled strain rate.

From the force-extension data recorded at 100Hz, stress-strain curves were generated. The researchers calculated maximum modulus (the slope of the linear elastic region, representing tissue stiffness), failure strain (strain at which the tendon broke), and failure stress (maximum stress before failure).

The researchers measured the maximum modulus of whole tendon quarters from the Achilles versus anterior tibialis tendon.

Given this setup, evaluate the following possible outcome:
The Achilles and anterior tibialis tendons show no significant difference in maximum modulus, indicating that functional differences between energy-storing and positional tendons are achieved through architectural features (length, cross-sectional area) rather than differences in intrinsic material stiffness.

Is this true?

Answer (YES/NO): NO